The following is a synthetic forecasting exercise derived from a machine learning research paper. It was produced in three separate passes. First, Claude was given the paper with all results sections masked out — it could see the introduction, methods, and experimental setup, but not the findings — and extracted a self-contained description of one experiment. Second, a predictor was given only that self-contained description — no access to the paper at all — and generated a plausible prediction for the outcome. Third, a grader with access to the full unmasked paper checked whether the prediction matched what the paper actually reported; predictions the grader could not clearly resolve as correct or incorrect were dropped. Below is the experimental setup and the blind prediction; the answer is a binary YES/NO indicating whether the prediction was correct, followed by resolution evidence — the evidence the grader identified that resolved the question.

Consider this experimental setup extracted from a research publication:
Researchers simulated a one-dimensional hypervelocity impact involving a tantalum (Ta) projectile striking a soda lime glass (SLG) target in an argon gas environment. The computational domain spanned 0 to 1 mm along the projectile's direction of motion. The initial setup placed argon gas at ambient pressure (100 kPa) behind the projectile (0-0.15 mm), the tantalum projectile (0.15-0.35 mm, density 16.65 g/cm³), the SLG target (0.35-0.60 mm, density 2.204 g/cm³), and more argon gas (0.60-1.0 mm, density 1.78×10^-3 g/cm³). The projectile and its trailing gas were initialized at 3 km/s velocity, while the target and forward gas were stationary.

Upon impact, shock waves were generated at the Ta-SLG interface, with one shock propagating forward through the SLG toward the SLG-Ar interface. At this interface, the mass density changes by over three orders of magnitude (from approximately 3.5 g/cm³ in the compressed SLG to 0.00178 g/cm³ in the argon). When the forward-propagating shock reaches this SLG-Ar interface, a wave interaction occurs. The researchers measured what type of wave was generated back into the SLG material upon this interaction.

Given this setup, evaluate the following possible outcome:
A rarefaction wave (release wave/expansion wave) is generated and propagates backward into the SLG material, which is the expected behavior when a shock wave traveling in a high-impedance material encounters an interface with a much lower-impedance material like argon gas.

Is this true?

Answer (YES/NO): YES